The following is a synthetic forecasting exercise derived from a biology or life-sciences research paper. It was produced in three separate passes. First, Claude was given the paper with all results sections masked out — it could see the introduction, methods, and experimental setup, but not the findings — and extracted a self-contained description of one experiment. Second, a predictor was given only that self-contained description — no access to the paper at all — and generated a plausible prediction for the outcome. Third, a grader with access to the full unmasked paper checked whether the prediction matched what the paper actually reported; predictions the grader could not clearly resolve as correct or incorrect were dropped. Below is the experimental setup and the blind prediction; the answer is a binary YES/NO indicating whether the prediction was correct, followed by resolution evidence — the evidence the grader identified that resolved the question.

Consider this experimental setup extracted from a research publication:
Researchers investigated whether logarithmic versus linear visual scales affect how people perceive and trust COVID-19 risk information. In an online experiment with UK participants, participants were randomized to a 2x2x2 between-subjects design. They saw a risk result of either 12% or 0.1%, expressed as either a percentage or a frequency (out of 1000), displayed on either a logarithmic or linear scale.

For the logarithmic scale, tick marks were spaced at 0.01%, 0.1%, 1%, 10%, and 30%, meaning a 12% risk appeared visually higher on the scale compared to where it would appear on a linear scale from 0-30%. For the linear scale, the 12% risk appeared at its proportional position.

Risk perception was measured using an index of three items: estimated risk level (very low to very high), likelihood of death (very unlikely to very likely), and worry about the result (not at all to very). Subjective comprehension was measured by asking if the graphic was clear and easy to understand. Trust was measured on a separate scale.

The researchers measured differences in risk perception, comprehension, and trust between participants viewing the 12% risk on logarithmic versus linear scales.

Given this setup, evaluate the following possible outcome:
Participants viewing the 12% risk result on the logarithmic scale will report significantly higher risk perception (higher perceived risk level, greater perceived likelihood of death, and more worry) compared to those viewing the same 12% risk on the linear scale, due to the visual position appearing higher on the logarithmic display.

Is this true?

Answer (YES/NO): NO